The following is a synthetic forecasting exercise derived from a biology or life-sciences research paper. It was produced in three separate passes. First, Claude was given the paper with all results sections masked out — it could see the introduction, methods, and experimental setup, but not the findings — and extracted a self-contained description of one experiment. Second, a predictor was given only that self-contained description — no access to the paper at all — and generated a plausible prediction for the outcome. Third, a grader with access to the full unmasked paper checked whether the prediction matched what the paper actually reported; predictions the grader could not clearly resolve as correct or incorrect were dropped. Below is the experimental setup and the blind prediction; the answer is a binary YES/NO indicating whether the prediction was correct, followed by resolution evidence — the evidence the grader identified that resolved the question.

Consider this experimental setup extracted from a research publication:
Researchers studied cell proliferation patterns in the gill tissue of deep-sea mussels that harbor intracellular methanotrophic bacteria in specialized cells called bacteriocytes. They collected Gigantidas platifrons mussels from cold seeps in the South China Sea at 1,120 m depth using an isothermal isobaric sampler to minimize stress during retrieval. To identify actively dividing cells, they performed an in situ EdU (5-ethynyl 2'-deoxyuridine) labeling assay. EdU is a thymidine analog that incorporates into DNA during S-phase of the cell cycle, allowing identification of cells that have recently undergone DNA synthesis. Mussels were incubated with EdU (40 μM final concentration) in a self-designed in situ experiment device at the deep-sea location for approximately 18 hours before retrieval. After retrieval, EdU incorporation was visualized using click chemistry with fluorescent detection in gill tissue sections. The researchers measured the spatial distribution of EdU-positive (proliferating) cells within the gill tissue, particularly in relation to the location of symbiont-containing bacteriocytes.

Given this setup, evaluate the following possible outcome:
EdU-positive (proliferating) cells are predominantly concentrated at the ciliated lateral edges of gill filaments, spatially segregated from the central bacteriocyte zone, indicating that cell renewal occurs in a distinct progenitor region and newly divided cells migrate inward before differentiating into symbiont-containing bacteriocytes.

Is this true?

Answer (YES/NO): NO